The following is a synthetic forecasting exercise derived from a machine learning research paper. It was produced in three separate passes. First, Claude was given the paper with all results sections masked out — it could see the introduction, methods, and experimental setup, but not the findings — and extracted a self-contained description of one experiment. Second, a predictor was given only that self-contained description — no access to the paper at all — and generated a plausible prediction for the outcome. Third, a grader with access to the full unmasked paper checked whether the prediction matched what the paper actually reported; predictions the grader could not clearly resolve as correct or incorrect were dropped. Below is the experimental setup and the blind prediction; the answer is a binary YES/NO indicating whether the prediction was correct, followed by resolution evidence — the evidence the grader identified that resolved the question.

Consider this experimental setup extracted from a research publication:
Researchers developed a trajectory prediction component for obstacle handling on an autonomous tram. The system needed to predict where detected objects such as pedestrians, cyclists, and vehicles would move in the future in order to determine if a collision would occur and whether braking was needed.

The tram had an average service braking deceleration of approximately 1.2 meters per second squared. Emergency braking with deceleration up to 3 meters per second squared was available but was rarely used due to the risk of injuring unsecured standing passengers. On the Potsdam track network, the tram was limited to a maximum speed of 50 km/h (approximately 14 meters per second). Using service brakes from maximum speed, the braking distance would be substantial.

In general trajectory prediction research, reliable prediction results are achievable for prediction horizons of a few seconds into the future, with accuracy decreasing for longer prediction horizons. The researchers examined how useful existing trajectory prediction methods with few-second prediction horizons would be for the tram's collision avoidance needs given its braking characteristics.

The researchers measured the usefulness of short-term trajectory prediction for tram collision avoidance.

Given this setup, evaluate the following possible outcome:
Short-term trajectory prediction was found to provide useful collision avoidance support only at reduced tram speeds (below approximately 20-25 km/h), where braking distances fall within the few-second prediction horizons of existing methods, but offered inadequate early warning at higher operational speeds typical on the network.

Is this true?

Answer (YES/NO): NO